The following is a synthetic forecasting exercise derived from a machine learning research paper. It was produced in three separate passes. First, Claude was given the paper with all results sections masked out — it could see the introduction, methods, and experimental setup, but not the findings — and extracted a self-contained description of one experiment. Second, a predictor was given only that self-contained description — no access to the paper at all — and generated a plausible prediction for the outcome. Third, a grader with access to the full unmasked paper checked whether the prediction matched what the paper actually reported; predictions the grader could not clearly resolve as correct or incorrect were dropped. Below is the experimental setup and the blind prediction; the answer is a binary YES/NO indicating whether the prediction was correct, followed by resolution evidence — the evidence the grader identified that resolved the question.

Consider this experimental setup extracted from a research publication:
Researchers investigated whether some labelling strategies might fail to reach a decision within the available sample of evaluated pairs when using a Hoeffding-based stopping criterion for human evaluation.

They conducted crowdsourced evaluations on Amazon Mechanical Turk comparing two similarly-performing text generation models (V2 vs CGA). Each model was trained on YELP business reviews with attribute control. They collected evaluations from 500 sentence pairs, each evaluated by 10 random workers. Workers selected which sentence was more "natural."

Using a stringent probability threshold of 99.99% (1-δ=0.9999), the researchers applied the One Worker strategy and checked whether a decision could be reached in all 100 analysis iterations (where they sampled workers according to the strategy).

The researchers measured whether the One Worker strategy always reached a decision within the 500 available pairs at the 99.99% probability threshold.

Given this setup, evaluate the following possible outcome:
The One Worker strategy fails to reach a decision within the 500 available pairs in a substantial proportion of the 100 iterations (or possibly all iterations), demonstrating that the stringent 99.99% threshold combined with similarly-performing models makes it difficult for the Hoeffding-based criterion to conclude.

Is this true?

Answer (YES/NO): YES